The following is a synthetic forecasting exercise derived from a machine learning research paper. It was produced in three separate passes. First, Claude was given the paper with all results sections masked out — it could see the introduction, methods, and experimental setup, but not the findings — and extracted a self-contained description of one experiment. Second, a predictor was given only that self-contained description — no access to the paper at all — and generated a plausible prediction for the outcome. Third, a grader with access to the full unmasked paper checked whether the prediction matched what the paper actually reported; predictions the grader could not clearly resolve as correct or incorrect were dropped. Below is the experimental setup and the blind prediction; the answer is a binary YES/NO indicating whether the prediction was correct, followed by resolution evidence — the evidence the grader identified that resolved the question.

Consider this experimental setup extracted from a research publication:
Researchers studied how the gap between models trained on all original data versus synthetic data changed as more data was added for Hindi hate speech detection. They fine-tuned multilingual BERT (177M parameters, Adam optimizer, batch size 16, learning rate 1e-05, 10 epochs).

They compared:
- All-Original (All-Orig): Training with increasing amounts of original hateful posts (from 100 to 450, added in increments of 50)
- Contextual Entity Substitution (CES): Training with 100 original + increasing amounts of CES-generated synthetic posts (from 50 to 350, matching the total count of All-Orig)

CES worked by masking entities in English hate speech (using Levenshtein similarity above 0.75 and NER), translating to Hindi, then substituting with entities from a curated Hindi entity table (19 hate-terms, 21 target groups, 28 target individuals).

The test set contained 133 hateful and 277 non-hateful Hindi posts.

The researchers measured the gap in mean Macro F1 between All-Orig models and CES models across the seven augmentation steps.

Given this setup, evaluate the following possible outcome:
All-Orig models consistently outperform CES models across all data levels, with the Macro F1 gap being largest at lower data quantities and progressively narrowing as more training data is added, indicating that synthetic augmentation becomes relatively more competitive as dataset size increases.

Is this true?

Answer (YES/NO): NO